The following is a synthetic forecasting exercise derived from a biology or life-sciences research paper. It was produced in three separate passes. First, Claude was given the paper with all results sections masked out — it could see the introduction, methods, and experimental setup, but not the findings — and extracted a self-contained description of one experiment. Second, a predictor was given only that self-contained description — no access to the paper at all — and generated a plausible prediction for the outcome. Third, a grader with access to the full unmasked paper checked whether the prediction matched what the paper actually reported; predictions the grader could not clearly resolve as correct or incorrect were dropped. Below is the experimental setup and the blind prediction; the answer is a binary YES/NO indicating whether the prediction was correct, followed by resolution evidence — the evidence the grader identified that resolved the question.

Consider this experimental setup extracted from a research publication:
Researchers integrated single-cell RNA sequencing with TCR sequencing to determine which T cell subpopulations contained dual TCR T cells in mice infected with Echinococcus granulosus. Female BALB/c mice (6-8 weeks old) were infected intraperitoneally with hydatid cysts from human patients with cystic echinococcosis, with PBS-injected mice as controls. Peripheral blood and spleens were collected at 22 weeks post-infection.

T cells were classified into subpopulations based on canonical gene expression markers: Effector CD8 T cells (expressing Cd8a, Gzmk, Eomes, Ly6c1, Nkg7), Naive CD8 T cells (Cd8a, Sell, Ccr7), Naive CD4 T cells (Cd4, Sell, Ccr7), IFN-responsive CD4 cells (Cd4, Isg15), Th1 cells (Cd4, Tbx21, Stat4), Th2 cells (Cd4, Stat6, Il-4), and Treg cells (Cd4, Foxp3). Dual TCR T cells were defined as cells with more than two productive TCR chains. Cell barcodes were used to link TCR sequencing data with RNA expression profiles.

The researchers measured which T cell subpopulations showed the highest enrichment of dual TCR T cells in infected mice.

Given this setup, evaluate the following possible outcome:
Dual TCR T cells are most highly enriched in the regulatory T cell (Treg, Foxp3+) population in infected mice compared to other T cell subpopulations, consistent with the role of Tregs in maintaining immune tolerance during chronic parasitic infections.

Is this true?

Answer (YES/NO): NO